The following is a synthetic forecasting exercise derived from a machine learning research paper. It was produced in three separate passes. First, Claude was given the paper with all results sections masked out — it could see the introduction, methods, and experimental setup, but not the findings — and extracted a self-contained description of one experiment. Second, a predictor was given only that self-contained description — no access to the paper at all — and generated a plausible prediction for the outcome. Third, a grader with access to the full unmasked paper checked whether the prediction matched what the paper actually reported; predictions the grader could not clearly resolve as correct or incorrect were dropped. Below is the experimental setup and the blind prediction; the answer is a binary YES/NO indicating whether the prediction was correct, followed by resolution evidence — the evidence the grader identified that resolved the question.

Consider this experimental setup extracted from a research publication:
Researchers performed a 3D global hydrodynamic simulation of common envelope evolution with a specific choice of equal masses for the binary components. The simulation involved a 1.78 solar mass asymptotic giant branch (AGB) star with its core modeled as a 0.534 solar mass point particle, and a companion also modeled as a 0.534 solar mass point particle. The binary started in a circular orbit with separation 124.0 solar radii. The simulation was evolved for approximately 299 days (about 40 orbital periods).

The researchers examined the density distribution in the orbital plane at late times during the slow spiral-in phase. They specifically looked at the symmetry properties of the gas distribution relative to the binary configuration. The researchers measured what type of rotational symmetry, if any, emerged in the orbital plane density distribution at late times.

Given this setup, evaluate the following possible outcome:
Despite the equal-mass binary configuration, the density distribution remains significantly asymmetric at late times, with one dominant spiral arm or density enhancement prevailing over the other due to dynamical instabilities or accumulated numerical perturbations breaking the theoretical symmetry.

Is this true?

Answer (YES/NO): NO